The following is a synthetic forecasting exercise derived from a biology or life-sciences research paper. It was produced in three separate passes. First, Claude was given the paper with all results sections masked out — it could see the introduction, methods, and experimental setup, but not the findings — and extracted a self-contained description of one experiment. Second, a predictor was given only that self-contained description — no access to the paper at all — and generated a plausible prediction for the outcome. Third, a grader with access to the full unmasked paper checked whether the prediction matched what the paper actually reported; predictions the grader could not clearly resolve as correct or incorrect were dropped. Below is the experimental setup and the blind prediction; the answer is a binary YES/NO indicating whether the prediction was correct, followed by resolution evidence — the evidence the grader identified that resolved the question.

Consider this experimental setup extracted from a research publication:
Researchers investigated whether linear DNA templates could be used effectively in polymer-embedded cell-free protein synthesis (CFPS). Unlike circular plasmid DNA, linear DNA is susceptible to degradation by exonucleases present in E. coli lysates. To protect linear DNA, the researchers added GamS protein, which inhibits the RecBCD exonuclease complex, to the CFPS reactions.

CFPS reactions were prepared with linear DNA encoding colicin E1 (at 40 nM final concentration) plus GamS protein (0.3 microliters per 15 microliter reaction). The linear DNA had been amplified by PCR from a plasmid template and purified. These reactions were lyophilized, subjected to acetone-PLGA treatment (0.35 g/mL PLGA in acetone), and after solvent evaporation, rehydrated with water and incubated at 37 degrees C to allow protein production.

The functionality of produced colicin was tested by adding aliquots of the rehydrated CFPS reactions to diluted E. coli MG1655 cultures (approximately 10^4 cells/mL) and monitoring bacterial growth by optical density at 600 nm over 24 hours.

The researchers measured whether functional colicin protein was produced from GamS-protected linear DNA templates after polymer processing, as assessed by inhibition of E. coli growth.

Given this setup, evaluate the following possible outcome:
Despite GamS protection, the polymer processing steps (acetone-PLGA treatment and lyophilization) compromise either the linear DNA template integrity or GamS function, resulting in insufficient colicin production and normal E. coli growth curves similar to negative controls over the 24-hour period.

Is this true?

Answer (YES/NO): NO